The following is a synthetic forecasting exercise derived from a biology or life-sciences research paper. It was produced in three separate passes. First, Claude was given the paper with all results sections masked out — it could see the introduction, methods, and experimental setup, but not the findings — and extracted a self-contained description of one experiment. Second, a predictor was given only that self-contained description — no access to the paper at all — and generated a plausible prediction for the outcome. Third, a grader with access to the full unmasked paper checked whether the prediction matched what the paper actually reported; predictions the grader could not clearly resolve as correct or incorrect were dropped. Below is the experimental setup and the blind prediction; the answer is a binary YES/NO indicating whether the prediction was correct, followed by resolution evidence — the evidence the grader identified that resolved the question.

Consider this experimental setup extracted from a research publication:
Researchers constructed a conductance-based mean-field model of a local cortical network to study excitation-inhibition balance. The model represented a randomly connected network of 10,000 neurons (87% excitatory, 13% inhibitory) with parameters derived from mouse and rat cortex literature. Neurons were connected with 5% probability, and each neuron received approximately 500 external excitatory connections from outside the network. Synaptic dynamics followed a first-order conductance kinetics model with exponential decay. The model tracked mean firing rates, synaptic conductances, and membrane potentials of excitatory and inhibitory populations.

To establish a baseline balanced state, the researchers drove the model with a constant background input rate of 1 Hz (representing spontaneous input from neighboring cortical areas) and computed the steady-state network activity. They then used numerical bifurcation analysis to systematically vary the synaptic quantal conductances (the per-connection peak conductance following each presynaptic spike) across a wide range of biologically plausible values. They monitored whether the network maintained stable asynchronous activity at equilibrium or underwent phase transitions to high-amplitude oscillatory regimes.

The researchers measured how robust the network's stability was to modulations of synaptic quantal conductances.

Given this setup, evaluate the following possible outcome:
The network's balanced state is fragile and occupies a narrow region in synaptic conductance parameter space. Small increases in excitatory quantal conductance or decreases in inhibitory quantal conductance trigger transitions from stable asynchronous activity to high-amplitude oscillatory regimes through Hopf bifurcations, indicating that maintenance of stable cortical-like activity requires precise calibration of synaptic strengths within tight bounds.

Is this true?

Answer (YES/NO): NO